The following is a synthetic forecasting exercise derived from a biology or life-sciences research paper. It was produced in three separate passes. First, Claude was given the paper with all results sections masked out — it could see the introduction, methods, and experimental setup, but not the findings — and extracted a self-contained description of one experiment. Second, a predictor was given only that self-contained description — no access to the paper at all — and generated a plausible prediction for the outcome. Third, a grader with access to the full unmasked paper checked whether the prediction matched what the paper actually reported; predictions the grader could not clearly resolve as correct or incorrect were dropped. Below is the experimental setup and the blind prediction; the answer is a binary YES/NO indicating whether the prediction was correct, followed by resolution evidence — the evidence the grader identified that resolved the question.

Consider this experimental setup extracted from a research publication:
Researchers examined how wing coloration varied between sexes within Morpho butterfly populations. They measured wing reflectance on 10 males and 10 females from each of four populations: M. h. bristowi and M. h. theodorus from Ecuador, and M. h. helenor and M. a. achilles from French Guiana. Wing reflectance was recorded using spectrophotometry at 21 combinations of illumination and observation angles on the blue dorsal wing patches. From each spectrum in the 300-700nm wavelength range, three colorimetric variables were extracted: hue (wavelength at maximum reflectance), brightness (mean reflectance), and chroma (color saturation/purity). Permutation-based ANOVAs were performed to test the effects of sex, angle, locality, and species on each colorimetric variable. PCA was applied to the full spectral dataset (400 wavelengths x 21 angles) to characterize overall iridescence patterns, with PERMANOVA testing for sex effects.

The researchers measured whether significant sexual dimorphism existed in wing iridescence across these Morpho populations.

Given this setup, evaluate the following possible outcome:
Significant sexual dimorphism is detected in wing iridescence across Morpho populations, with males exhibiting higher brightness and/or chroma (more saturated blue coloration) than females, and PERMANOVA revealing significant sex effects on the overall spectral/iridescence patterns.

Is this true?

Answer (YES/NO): YES